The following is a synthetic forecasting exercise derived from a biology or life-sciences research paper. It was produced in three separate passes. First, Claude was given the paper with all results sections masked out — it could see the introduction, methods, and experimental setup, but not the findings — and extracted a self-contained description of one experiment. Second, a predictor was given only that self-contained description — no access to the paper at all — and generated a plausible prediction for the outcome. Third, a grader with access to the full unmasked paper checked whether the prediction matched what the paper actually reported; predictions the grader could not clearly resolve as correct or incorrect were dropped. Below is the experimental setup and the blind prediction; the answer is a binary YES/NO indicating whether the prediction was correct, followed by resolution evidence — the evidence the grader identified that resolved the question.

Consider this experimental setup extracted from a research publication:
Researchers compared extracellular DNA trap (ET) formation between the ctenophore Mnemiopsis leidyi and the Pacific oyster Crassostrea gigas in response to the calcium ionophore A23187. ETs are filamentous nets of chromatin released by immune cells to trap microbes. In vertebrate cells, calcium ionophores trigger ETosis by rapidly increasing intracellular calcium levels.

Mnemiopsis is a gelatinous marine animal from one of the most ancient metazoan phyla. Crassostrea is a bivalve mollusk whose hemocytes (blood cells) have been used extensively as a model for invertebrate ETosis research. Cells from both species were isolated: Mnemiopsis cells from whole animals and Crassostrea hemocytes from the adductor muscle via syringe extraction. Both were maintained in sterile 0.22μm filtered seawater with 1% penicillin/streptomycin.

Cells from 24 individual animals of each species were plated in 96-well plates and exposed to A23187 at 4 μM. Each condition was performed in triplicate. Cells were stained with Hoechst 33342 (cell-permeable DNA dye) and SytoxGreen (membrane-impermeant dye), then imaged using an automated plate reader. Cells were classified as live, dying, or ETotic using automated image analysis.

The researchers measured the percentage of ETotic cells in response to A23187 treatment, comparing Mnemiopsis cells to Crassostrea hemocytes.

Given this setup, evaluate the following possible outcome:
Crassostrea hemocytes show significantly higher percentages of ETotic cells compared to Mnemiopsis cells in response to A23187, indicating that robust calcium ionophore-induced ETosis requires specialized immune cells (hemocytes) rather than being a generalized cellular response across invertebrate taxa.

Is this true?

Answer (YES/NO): NO